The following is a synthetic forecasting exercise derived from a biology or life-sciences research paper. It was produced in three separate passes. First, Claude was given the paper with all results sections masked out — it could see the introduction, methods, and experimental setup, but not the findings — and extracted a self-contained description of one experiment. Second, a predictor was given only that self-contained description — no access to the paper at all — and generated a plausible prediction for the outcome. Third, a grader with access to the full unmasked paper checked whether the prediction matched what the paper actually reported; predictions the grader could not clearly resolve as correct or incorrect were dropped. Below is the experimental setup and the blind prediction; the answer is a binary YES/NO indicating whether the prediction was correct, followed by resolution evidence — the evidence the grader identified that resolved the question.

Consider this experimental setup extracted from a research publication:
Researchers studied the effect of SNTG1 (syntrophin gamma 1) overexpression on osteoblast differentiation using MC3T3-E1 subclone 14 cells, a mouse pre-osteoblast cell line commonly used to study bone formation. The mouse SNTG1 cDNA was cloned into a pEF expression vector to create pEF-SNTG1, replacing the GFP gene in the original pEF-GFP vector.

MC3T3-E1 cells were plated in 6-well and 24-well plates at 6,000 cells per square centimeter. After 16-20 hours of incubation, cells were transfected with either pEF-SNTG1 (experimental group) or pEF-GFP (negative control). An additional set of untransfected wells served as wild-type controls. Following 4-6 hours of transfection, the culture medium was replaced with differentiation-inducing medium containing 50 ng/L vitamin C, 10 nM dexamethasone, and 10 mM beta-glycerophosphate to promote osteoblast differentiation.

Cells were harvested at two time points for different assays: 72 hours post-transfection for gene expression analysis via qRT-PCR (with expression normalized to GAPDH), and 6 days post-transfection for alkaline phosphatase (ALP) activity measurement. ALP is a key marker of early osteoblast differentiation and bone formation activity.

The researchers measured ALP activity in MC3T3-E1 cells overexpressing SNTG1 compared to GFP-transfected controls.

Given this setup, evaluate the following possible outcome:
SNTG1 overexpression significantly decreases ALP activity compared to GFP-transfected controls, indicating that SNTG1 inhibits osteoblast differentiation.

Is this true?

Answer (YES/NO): YES